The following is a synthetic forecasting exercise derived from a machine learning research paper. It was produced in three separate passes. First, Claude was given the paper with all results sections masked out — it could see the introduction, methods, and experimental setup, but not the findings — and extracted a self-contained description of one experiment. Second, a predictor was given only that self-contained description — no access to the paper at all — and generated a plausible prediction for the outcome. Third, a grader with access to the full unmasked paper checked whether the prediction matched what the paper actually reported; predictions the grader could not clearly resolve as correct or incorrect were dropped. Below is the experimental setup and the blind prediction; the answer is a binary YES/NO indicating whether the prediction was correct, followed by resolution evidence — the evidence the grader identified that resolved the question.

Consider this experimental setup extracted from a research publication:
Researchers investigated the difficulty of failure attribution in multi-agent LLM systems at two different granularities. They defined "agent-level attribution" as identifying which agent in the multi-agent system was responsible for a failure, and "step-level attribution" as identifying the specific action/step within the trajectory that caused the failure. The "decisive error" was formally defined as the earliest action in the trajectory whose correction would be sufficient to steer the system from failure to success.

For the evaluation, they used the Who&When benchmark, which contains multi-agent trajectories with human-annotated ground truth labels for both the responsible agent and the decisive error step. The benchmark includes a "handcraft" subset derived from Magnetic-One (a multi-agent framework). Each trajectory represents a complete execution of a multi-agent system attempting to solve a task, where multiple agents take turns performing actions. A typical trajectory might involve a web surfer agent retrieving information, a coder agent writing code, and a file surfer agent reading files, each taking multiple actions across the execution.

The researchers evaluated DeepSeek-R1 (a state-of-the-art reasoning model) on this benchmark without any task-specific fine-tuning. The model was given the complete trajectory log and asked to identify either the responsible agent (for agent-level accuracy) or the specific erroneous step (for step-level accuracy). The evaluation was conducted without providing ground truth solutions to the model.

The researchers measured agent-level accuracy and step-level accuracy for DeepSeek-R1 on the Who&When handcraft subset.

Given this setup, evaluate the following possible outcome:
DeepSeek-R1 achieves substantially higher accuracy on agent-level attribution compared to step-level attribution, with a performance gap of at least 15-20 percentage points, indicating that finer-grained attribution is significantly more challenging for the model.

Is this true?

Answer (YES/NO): YES